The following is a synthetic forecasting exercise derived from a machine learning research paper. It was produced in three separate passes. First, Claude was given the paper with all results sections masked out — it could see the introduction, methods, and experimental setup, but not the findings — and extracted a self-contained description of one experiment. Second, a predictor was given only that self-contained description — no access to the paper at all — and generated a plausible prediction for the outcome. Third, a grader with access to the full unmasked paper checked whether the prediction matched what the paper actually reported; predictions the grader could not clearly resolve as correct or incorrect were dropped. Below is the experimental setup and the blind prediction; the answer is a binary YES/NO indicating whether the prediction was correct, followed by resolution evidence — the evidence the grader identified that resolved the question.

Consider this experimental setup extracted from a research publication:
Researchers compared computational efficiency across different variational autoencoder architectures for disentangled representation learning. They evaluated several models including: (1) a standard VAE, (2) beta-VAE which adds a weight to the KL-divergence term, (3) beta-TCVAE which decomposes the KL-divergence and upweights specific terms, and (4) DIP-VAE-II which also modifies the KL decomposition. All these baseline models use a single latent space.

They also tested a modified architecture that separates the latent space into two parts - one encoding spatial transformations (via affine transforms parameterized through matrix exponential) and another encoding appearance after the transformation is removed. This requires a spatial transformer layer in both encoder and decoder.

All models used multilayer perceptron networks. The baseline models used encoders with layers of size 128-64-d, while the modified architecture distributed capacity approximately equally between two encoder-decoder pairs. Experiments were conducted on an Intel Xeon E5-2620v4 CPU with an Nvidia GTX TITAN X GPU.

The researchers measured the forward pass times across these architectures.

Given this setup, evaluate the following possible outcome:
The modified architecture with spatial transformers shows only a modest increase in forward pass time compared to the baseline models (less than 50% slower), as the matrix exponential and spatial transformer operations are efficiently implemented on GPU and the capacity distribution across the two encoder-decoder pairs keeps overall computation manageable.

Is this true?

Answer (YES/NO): NO